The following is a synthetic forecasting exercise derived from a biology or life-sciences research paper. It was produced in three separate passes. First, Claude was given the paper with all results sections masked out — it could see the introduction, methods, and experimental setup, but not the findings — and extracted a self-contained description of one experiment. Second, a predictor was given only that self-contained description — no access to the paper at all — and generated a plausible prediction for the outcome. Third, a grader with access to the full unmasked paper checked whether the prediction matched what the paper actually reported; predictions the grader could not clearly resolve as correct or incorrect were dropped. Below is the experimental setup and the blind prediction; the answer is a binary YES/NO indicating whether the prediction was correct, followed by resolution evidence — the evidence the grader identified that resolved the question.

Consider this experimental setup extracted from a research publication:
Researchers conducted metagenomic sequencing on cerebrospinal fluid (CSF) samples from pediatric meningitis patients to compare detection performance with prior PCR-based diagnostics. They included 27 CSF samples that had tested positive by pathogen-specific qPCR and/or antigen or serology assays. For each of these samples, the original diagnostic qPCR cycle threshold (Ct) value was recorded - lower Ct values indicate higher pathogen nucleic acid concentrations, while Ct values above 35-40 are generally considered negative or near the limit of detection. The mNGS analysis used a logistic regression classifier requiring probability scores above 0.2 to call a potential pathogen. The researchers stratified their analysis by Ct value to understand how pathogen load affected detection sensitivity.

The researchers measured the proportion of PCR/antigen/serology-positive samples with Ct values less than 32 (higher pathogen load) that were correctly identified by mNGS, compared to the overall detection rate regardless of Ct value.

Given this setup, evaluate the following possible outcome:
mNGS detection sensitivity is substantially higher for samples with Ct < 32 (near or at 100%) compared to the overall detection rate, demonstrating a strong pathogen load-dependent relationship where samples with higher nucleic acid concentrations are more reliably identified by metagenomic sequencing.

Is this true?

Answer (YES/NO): YES